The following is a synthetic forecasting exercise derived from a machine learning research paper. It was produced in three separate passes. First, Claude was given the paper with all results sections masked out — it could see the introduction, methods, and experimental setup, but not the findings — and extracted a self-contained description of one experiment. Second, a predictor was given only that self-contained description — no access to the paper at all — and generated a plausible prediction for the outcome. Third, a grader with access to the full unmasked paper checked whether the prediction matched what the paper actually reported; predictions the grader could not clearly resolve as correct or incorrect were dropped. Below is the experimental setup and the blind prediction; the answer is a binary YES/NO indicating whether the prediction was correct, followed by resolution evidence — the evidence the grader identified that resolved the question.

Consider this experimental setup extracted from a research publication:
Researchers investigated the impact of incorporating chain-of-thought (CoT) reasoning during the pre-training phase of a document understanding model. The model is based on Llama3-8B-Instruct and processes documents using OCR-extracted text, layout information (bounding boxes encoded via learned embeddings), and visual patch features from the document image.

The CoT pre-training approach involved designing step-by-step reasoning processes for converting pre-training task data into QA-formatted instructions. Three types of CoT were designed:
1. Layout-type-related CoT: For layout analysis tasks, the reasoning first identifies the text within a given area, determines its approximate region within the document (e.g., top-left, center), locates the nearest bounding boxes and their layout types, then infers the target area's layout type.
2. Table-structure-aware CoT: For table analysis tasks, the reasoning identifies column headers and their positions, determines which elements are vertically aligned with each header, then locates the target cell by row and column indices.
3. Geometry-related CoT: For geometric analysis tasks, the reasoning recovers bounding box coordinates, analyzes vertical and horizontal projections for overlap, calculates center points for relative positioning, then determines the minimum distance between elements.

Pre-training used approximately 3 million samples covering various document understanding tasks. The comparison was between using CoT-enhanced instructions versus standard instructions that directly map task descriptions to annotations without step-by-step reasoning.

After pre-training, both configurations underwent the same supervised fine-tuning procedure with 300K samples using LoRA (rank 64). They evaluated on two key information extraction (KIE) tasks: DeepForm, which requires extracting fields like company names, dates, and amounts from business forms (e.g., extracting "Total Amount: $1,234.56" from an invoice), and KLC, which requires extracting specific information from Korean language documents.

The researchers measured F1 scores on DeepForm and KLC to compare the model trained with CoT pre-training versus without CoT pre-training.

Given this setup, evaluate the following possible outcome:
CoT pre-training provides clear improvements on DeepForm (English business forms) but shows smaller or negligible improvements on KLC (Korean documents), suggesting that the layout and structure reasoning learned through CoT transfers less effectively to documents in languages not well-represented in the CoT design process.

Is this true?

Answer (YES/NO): YES